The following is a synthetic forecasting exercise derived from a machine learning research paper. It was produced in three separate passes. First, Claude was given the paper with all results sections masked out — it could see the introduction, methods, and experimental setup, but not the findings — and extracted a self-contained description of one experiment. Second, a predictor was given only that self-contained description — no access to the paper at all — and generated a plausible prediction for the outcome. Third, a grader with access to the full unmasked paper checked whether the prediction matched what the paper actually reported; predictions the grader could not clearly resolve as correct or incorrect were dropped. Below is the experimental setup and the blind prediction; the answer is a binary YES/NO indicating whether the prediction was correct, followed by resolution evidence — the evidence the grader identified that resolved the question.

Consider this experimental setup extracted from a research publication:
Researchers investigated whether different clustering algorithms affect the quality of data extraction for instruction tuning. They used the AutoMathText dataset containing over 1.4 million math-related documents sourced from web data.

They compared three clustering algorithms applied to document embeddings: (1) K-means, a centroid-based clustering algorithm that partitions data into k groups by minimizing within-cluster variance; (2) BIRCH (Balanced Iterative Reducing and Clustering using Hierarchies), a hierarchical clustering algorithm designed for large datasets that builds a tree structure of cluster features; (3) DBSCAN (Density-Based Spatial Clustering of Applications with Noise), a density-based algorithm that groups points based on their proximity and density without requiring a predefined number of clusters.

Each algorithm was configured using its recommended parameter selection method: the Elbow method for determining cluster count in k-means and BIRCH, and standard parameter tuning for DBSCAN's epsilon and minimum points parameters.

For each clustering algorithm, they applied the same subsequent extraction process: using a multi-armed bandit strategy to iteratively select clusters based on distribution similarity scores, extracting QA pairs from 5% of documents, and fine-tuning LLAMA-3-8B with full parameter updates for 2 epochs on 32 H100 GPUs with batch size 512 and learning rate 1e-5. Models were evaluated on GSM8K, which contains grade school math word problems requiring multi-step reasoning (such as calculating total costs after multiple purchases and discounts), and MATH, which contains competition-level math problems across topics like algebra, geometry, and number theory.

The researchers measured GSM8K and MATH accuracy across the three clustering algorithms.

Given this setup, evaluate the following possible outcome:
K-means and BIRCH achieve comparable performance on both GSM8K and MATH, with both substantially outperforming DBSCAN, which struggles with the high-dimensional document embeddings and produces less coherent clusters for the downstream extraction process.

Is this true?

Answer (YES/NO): NO